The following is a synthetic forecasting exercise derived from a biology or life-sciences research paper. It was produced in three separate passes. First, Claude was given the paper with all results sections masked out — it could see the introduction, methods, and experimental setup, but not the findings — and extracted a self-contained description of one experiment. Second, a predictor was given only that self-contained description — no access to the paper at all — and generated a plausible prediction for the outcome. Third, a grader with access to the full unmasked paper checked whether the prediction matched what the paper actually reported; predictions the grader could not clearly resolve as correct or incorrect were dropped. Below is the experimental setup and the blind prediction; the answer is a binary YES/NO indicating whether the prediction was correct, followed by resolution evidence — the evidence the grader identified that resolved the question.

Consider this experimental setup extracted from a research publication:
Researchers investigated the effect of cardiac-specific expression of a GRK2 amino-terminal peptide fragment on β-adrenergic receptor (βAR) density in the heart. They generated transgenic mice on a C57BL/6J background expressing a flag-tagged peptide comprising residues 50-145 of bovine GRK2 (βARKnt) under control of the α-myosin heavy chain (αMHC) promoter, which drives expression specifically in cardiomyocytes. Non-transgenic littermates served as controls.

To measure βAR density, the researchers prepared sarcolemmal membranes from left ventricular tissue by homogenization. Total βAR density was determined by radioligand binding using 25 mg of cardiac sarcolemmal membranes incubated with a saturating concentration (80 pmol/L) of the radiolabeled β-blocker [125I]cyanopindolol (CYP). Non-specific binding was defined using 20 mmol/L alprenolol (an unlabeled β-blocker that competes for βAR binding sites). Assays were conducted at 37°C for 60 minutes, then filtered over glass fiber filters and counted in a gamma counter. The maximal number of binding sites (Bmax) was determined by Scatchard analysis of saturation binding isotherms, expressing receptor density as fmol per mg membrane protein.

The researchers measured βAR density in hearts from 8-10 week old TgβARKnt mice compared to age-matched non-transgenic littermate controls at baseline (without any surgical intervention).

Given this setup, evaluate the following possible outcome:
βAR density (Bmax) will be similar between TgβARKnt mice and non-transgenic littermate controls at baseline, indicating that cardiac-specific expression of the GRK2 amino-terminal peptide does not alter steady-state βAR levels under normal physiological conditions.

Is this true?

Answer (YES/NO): NO